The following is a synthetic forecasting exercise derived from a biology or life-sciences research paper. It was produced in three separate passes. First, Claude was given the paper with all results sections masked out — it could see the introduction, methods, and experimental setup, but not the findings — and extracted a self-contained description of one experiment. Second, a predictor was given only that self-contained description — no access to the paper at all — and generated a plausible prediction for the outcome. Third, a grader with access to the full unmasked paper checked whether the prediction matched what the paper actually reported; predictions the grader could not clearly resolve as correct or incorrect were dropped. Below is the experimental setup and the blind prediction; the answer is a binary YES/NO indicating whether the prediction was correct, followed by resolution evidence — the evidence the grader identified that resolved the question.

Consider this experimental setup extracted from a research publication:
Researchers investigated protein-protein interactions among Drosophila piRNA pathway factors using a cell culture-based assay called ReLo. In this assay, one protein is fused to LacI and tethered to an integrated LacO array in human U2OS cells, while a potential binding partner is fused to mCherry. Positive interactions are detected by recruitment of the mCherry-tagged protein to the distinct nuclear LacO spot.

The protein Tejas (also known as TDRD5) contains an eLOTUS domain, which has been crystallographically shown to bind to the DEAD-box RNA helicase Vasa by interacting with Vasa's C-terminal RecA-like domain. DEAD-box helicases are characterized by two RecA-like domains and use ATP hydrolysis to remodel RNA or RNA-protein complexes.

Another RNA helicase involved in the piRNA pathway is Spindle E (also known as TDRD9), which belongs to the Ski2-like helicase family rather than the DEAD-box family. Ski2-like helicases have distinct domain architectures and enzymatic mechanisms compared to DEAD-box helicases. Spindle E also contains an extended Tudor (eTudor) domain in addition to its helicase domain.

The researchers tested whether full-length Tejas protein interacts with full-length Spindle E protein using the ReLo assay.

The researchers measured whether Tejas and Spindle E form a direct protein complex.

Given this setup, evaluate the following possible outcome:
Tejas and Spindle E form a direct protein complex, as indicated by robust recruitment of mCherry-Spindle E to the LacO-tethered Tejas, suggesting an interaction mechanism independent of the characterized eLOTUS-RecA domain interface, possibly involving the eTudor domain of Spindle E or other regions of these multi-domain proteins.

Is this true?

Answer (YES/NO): YES